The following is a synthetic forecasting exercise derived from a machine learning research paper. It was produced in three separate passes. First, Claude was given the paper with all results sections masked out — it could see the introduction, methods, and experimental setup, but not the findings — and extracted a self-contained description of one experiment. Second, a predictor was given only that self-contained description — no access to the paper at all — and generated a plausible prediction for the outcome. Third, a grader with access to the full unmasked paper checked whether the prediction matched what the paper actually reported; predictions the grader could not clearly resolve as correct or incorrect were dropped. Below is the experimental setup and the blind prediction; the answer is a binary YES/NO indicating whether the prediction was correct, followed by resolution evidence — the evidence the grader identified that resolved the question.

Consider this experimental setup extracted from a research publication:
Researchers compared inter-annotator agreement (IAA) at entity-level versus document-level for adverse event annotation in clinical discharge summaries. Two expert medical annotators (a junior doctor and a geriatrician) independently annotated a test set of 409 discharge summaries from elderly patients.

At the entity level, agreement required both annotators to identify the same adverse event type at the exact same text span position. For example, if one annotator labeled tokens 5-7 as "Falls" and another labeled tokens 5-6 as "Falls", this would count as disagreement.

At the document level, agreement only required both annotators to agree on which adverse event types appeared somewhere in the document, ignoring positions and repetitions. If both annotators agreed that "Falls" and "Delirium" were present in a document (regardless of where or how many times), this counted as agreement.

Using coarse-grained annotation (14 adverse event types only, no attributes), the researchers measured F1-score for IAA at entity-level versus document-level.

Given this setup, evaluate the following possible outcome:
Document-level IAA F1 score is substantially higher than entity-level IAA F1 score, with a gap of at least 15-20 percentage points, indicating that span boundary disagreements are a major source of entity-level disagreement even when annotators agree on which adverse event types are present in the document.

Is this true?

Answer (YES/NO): YES